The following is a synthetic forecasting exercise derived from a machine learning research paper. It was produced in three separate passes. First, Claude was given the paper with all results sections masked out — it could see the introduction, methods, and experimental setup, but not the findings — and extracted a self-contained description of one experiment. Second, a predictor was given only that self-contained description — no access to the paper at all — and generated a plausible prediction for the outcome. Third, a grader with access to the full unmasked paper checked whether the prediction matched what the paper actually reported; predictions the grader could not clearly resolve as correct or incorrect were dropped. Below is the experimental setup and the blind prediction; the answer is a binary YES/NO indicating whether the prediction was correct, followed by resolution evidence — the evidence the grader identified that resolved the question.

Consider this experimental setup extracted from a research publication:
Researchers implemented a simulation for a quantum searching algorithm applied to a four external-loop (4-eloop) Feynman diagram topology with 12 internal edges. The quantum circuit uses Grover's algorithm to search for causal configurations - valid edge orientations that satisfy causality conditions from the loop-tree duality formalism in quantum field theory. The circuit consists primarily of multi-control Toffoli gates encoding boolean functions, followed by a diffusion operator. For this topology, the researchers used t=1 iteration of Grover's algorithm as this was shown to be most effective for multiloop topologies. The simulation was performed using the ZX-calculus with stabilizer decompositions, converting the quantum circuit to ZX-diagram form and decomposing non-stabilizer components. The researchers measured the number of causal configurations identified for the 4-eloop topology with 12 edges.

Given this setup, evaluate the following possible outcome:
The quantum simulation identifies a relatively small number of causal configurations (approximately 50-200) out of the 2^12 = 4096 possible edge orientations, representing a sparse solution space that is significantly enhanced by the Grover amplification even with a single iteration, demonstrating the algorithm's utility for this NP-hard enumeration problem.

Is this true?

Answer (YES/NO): NO